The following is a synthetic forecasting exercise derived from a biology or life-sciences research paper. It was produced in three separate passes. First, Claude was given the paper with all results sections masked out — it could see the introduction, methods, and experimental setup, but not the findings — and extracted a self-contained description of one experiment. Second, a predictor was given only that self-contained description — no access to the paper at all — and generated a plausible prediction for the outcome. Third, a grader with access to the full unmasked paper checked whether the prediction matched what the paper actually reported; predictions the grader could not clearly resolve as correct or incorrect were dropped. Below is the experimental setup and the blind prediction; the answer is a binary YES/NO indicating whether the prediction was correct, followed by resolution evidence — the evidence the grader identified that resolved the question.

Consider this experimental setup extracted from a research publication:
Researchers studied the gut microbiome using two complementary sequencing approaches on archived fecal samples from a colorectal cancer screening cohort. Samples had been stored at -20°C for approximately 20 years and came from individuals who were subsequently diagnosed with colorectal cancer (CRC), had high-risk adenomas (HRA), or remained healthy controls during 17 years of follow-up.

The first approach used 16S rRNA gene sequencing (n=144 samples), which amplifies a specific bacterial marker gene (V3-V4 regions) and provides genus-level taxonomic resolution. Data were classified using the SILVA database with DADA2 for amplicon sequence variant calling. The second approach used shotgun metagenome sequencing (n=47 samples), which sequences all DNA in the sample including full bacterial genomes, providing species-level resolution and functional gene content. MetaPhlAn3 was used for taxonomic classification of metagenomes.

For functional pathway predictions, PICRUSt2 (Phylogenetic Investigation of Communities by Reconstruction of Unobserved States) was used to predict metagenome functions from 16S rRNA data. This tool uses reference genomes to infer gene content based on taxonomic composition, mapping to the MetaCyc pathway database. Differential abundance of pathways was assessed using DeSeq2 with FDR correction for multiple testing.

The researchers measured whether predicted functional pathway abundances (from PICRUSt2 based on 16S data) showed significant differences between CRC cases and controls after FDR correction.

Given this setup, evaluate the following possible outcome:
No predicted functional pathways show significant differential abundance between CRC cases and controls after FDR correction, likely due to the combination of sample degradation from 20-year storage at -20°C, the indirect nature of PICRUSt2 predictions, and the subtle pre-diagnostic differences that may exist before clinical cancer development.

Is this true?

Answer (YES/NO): YES